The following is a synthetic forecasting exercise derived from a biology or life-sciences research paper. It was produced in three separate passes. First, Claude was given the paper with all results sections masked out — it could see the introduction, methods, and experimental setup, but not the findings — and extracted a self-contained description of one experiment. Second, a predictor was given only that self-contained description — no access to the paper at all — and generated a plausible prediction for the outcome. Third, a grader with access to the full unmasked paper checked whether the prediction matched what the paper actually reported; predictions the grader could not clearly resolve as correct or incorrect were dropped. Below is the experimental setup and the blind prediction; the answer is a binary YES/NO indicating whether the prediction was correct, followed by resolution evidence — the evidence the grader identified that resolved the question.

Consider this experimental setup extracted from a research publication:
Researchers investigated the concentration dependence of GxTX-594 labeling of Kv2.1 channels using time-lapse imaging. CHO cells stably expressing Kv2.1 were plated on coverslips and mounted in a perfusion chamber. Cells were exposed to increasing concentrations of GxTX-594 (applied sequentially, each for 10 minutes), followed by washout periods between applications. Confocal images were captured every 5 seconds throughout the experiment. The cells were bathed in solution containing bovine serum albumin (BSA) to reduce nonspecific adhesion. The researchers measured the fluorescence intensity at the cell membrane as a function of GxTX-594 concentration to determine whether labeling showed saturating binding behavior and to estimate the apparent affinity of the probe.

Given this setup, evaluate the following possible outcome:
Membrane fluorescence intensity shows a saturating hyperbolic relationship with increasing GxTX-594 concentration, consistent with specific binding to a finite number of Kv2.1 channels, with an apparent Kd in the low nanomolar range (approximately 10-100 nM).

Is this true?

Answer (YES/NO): YES